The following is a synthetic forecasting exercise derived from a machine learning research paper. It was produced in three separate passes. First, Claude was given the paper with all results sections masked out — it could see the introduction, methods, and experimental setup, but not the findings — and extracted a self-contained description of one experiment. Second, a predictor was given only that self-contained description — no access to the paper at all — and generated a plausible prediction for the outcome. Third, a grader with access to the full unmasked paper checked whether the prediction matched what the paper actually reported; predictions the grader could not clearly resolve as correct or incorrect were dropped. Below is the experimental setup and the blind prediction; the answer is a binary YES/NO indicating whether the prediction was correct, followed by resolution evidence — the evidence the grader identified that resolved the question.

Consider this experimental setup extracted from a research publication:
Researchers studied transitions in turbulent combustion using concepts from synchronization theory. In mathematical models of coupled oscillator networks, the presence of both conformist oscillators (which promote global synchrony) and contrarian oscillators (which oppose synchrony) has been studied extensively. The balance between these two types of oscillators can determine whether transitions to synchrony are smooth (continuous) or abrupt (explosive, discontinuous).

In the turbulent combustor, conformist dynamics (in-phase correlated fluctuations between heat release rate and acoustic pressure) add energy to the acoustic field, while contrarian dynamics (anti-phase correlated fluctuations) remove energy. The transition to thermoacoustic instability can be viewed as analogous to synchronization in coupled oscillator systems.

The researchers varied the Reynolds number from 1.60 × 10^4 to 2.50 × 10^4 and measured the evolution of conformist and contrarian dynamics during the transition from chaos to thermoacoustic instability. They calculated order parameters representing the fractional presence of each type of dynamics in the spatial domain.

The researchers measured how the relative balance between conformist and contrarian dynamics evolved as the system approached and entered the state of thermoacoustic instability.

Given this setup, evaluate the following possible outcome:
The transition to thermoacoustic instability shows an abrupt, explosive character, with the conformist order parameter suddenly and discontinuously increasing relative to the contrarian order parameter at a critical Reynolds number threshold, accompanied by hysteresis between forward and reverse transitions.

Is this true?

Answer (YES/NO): NO